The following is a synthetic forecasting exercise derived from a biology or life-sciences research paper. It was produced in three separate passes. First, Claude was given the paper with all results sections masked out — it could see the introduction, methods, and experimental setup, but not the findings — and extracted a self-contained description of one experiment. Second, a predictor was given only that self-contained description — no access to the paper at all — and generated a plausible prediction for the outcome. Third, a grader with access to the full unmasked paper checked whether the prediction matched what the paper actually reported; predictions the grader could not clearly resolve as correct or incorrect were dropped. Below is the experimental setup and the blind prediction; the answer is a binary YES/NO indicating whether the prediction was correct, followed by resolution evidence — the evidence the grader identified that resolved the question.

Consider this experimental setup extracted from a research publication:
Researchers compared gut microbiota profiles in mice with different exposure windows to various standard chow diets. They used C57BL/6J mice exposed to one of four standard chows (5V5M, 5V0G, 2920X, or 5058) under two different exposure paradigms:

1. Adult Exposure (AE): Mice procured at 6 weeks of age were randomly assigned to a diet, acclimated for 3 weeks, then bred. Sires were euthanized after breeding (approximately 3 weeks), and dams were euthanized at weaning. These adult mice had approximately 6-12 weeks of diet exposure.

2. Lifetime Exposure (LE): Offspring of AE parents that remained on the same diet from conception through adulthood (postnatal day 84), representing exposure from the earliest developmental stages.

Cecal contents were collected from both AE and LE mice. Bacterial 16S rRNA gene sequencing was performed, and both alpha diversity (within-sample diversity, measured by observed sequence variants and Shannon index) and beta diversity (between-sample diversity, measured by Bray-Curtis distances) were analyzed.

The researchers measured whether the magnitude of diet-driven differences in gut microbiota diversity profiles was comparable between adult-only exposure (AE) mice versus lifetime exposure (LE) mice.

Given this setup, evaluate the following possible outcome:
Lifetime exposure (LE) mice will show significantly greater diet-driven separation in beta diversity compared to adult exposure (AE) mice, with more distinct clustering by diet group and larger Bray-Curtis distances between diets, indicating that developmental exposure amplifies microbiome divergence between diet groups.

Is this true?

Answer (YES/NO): NO